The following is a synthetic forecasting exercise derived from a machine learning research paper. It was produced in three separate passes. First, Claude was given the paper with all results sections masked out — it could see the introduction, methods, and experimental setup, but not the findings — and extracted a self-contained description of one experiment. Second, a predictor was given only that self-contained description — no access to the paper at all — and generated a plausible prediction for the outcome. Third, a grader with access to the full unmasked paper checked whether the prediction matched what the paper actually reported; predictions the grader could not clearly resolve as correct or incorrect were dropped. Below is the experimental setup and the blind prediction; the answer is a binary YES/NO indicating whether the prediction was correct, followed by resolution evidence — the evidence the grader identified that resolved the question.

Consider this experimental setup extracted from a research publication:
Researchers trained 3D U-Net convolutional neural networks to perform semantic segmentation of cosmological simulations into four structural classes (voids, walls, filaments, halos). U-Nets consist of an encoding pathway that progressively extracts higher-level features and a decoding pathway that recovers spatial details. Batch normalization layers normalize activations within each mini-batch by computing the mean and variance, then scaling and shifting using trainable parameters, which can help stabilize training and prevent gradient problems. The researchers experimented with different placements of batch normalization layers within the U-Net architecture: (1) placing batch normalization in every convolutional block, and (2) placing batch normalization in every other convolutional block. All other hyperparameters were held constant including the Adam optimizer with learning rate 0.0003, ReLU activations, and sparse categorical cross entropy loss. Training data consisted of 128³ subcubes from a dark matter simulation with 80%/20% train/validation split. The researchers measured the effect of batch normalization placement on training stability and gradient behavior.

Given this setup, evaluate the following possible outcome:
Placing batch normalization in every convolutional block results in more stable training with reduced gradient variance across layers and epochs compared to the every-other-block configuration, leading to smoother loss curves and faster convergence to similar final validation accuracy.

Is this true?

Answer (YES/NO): NO